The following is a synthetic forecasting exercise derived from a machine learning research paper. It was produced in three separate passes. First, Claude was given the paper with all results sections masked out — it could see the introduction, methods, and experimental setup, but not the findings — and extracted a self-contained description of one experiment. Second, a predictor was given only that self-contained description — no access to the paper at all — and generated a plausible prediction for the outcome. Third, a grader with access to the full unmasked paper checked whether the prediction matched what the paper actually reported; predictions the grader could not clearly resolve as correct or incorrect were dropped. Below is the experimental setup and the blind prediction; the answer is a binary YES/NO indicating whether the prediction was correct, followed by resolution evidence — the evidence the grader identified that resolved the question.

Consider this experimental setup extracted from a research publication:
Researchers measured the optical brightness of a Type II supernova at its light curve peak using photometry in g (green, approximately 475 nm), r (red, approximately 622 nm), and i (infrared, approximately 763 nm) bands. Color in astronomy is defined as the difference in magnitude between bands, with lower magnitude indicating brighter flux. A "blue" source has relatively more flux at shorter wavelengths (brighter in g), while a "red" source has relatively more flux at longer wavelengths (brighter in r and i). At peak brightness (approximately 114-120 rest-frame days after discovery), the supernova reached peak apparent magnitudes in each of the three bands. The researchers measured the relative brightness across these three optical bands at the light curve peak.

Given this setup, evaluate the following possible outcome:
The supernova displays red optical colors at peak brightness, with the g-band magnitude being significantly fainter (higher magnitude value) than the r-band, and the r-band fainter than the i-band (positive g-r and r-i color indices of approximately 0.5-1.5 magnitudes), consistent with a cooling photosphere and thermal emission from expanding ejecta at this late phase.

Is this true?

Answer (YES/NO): NO